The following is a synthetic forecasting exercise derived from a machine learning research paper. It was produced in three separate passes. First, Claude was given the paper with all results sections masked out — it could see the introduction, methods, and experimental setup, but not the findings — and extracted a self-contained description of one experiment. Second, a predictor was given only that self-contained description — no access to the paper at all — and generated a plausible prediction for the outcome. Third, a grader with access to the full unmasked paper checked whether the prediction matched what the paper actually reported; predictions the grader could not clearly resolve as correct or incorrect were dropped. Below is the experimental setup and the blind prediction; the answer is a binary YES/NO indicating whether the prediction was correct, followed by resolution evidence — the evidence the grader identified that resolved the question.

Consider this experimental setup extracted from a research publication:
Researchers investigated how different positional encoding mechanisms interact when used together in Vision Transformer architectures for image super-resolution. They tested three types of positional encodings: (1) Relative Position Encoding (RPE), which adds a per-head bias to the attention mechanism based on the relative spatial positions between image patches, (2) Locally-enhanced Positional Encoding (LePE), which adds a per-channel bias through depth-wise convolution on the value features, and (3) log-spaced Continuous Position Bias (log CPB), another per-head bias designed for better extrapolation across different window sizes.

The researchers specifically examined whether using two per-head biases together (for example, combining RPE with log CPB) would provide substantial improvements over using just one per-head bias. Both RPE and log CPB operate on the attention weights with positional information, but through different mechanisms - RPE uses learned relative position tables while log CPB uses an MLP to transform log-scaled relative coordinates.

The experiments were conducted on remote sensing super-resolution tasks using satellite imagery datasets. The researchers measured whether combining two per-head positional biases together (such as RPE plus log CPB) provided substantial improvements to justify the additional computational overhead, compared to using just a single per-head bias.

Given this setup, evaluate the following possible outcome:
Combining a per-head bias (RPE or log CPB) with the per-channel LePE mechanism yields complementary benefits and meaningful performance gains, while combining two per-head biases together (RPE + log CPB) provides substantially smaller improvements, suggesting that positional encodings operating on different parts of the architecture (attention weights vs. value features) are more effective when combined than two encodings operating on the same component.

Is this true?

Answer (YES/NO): YES